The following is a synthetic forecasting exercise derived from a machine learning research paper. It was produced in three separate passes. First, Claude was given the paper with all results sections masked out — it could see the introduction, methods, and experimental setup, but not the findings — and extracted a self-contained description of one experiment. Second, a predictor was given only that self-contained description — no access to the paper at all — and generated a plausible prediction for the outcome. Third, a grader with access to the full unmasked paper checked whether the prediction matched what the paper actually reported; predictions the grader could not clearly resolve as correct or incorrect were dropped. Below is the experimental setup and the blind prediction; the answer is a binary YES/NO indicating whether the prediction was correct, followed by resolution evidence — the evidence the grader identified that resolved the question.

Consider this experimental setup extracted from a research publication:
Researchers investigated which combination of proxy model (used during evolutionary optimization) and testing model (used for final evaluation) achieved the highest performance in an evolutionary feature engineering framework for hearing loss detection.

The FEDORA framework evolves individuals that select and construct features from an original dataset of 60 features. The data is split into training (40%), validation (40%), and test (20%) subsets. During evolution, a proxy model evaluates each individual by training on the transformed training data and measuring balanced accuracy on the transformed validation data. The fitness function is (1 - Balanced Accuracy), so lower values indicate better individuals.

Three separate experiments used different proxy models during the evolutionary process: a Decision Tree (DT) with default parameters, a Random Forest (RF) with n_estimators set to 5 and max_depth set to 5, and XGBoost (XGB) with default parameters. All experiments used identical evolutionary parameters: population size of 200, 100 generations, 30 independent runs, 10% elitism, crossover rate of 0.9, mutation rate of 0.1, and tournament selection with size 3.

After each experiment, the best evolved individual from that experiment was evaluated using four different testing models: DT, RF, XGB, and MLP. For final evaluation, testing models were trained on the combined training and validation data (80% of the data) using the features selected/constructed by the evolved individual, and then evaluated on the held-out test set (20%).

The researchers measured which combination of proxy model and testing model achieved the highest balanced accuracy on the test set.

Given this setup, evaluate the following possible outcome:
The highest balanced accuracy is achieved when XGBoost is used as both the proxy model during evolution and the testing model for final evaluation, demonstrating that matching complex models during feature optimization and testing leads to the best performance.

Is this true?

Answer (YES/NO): NO